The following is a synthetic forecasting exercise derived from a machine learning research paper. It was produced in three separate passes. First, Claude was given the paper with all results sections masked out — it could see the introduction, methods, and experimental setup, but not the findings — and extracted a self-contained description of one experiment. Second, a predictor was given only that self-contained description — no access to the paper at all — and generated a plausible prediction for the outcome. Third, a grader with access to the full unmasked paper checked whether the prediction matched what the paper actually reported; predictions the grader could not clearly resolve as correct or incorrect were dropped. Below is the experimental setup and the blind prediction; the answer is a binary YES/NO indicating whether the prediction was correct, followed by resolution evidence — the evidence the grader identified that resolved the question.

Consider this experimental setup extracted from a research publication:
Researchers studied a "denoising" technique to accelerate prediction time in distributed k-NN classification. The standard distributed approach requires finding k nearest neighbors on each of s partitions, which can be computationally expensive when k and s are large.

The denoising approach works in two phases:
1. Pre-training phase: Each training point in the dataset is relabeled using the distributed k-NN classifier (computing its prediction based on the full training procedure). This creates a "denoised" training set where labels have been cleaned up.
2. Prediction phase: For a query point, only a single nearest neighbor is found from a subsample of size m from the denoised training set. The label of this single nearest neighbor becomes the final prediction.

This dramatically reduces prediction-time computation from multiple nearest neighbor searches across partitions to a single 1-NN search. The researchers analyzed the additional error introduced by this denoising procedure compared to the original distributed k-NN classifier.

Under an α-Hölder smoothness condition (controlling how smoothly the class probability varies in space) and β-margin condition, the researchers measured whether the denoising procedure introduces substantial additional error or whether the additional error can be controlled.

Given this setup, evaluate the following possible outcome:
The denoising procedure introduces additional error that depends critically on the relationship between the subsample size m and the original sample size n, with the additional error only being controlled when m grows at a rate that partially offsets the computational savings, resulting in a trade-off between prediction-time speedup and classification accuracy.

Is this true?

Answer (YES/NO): YES